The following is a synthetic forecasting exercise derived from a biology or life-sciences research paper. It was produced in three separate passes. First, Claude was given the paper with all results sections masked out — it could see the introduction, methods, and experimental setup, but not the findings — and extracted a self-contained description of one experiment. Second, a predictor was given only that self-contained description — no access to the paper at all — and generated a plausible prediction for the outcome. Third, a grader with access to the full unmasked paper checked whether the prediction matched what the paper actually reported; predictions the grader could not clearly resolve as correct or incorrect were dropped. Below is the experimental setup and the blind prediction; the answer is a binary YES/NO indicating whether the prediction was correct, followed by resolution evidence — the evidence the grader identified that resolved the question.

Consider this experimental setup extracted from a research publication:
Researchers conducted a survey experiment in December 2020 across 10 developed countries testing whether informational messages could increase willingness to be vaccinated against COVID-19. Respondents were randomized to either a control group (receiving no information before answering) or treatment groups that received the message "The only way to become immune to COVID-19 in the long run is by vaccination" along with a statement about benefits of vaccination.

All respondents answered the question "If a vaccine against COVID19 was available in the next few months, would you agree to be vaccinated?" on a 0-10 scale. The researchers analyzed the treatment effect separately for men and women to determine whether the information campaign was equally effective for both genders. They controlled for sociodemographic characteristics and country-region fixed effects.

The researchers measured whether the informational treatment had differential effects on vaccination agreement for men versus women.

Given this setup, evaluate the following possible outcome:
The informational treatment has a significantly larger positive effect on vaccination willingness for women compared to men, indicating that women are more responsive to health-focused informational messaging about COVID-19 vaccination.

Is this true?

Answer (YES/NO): NO